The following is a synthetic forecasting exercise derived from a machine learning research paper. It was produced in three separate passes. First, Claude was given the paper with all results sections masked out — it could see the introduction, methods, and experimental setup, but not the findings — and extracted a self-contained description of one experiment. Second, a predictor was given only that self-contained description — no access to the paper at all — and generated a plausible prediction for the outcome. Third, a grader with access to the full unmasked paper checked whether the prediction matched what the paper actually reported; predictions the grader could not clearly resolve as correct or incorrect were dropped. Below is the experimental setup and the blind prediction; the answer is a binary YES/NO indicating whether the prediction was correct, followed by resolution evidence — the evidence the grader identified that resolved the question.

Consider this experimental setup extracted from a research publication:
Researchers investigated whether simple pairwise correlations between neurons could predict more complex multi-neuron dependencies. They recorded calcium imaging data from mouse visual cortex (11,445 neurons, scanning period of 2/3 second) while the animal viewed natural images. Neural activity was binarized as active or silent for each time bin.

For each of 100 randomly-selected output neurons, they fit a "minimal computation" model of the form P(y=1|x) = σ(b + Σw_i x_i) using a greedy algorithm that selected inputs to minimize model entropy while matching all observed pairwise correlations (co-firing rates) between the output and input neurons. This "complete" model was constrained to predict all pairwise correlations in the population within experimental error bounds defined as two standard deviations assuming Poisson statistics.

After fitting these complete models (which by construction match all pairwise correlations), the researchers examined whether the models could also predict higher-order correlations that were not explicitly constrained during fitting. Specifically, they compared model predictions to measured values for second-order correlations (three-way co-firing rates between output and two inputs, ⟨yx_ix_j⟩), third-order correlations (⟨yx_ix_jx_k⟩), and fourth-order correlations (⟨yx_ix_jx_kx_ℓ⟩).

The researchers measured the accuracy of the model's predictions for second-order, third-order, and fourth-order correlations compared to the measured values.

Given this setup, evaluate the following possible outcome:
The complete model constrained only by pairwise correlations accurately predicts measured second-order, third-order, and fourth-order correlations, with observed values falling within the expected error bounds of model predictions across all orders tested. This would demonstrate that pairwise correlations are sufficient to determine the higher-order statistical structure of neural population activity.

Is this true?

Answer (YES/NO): YES